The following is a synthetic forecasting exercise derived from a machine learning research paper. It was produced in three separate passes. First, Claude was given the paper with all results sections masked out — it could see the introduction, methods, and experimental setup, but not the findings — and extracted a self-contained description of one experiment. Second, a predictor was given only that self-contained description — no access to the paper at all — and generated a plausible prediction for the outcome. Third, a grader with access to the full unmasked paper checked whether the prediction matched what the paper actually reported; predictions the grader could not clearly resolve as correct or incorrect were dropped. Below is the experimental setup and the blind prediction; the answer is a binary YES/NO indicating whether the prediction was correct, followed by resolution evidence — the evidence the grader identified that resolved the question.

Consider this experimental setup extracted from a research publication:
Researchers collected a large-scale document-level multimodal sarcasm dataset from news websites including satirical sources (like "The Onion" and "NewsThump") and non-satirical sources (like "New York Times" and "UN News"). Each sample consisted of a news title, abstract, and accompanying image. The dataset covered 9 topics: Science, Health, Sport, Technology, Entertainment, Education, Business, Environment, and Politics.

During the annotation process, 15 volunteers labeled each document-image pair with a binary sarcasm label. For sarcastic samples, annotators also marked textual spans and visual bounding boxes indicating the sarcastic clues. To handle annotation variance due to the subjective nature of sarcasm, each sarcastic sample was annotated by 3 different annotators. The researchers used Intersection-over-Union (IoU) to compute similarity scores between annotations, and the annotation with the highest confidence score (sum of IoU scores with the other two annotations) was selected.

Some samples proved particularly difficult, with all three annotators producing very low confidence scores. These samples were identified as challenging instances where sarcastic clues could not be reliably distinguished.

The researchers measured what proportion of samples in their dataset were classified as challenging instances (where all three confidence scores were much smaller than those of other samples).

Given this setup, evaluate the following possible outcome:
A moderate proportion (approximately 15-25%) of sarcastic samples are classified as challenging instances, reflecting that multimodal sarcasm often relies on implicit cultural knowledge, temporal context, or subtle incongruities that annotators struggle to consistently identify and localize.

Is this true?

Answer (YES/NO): NO